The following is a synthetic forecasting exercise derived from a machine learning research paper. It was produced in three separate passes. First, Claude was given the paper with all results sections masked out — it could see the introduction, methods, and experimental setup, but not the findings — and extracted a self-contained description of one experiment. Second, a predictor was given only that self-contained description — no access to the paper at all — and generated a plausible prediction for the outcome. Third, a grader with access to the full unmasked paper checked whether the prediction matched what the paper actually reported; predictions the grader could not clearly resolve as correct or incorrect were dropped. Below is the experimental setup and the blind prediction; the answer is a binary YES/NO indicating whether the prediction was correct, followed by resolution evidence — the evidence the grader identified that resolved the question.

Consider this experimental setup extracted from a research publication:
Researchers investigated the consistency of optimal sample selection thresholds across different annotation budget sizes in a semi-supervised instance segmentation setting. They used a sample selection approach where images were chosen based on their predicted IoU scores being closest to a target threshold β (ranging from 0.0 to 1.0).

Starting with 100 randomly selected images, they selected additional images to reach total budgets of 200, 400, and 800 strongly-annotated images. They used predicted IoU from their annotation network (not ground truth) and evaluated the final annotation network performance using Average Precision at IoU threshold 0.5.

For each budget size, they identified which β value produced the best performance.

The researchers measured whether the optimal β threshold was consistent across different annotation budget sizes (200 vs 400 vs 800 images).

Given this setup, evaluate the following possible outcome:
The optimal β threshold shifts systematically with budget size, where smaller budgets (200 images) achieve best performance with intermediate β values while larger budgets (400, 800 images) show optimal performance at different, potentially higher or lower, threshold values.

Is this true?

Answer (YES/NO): NO